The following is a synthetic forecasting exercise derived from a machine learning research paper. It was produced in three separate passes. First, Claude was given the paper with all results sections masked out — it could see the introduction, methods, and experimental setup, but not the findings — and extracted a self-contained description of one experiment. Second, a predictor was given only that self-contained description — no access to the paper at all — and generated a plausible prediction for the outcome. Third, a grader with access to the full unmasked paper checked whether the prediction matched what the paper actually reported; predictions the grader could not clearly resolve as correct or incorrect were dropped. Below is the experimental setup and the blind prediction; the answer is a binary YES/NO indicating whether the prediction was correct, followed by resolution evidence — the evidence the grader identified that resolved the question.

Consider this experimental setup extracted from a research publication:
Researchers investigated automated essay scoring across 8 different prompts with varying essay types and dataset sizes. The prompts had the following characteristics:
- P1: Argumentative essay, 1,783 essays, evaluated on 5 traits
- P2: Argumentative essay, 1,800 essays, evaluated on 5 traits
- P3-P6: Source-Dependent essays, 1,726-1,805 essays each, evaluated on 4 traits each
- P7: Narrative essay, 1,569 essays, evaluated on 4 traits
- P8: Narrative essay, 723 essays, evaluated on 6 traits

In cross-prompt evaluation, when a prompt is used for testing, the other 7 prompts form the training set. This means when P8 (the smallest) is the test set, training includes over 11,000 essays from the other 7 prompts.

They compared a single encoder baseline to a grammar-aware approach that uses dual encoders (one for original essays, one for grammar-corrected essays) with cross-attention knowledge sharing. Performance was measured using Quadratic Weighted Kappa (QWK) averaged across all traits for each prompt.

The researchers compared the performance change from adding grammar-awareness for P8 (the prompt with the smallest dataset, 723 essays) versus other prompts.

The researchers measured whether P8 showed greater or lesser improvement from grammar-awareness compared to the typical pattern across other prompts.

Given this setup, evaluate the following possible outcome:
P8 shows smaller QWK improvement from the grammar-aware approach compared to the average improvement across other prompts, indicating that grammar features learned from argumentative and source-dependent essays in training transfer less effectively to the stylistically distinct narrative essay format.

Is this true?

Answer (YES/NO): YES